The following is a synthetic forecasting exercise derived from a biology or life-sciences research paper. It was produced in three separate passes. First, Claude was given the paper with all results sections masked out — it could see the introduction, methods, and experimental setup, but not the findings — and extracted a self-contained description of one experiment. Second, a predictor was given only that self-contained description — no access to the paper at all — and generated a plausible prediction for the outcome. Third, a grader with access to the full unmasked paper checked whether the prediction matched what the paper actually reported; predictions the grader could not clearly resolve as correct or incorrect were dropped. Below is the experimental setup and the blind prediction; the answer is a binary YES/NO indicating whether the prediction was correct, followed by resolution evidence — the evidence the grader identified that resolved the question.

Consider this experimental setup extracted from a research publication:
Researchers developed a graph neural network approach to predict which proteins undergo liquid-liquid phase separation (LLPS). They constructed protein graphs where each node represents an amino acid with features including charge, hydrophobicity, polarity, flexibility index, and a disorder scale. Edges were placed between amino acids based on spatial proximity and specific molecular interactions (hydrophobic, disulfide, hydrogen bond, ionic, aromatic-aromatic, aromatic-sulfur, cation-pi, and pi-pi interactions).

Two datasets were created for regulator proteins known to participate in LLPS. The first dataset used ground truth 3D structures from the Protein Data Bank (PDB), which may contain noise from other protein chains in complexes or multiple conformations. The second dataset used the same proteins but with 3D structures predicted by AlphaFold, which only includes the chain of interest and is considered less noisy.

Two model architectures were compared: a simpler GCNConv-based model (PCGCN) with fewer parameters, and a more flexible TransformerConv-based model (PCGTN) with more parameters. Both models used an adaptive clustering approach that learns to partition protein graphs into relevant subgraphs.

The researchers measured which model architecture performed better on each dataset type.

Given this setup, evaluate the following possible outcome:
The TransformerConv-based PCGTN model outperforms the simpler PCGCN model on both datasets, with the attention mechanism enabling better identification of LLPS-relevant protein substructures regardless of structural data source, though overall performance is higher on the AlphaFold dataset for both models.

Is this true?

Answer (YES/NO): NO